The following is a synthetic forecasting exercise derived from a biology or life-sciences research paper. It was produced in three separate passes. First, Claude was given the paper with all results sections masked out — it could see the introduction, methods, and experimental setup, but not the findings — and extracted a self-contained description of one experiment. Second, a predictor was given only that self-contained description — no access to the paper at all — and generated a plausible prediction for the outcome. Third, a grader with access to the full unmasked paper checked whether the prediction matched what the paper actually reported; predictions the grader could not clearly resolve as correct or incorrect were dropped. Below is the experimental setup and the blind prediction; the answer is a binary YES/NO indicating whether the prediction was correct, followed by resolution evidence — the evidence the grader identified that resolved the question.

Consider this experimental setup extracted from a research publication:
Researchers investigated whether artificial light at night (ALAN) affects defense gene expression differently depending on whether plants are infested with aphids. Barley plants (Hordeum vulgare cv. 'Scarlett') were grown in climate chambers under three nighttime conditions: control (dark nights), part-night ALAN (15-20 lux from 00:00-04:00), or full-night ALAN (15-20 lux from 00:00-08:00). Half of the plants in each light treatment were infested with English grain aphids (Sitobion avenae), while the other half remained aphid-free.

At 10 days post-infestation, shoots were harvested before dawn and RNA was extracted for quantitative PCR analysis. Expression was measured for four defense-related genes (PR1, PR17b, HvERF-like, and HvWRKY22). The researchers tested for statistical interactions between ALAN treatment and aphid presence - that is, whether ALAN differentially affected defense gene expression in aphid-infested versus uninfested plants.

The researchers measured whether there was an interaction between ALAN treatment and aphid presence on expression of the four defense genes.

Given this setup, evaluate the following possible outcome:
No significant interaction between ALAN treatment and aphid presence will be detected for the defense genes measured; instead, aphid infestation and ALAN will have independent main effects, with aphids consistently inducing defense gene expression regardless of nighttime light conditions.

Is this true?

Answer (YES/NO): YES